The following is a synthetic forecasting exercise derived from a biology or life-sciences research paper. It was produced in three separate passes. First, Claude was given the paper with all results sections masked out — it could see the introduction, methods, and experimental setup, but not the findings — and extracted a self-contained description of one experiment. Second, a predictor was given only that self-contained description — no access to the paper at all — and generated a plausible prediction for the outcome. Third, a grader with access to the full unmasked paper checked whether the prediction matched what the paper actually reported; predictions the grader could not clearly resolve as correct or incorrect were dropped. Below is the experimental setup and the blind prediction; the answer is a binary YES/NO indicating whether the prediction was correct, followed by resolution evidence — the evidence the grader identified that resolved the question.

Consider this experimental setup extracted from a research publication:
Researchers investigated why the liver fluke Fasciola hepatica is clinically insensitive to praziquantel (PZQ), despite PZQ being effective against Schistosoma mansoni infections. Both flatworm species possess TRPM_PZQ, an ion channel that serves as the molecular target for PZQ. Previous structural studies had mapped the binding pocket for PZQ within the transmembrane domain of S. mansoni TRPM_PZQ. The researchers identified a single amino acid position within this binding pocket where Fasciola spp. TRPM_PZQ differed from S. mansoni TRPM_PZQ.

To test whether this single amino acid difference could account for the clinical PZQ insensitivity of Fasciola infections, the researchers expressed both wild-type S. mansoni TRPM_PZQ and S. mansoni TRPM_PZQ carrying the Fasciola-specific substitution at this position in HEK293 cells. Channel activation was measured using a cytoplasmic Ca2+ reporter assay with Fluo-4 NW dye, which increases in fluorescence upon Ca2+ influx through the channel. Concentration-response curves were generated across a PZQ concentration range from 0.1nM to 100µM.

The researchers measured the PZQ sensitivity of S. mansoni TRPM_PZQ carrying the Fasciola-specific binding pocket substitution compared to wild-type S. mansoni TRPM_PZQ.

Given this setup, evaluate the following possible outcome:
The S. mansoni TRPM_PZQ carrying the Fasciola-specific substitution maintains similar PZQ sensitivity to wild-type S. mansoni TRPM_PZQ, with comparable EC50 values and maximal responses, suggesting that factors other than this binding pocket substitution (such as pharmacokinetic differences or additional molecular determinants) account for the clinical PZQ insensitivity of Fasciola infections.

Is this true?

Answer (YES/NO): NO